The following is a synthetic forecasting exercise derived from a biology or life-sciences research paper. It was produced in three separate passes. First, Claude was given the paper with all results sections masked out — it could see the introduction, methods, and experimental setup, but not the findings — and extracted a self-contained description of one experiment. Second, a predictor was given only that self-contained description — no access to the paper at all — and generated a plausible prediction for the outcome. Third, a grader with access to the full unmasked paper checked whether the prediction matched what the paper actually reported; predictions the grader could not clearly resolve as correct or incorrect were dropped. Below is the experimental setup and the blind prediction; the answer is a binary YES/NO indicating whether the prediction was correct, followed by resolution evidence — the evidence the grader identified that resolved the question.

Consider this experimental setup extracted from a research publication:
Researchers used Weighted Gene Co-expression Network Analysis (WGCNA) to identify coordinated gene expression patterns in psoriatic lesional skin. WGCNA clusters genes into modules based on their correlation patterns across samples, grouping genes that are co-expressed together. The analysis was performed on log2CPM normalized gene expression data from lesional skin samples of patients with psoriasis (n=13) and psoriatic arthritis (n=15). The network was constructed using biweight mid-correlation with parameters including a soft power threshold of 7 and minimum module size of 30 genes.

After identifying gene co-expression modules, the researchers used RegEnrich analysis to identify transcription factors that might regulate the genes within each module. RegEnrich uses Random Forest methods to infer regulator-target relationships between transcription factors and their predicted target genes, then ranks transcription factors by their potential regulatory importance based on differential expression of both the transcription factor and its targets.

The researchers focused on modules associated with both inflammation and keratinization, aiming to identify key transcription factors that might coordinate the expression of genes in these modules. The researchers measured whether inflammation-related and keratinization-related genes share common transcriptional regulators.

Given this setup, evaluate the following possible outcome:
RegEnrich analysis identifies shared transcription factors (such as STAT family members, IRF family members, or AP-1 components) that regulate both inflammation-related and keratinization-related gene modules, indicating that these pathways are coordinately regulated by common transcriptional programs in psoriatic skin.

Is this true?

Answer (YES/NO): NO